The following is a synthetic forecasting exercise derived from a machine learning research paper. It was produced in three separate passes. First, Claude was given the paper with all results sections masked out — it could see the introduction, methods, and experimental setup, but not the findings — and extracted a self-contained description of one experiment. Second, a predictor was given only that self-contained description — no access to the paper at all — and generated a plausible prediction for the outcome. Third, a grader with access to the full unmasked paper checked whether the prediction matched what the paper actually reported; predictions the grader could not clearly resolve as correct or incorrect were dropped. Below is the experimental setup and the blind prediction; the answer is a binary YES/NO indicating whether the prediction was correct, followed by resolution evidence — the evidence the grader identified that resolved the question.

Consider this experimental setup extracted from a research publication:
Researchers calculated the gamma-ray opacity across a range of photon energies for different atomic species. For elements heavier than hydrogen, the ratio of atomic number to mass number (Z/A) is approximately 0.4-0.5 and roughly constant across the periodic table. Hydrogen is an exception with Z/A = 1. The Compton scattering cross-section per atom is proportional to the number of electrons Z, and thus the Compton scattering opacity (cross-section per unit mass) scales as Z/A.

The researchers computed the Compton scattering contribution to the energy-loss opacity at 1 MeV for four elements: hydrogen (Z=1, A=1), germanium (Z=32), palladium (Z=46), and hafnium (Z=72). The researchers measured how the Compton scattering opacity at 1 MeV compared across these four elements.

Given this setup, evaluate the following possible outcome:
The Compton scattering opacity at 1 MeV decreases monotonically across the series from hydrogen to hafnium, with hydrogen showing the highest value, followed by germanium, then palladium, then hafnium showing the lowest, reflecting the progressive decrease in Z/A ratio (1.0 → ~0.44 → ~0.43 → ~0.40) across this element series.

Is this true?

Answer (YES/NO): NO